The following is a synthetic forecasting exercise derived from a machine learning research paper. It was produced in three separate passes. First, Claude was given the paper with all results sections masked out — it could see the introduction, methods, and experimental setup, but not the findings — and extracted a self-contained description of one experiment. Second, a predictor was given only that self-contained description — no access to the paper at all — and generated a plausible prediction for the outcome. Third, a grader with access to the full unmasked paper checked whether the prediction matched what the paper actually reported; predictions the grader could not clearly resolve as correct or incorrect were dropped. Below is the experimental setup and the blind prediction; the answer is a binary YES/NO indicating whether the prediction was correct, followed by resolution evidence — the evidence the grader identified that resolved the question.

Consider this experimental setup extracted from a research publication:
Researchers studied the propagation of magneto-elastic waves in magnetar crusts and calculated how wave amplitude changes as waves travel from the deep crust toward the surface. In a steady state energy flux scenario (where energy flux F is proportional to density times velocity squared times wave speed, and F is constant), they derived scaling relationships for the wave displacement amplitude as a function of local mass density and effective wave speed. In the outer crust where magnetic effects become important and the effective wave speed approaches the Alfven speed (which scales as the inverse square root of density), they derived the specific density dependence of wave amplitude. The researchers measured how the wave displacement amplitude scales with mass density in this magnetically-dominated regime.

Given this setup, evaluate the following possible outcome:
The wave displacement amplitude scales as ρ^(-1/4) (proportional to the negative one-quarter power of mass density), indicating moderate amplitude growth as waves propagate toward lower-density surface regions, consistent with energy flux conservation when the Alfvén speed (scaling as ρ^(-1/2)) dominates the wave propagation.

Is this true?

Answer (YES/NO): YES